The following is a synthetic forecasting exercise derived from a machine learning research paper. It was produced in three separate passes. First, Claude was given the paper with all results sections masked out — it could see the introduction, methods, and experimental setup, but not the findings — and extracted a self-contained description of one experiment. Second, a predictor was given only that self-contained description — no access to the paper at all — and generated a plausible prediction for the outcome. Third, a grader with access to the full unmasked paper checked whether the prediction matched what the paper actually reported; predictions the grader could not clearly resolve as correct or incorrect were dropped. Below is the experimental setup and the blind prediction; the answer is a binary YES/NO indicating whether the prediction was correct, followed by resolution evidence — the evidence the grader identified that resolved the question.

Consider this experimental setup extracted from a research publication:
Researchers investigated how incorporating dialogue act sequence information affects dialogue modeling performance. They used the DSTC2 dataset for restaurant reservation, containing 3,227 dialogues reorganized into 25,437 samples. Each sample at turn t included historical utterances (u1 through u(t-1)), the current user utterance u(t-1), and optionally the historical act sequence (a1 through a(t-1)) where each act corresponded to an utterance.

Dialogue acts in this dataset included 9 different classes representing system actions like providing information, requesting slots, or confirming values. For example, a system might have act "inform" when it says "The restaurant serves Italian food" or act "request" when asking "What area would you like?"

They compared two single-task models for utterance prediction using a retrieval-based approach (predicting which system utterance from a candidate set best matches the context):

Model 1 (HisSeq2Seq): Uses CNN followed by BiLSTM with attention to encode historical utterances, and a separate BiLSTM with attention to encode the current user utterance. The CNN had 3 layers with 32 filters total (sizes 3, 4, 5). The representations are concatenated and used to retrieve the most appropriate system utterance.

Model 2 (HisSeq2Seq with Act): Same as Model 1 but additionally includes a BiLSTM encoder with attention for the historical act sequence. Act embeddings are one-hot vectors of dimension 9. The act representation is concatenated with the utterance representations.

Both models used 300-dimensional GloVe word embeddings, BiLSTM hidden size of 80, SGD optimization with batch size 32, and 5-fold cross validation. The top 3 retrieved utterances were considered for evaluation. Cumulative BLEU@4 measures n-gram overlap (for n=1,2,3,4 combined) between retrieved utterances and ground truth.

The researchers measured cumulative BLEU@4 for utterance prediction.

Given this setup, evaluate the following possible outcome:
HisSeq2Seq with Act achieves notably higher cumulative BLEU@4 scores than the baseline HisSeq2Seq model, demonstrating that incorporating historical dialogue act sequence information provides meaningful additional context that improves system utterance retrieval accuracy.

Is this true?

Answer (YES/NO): YES